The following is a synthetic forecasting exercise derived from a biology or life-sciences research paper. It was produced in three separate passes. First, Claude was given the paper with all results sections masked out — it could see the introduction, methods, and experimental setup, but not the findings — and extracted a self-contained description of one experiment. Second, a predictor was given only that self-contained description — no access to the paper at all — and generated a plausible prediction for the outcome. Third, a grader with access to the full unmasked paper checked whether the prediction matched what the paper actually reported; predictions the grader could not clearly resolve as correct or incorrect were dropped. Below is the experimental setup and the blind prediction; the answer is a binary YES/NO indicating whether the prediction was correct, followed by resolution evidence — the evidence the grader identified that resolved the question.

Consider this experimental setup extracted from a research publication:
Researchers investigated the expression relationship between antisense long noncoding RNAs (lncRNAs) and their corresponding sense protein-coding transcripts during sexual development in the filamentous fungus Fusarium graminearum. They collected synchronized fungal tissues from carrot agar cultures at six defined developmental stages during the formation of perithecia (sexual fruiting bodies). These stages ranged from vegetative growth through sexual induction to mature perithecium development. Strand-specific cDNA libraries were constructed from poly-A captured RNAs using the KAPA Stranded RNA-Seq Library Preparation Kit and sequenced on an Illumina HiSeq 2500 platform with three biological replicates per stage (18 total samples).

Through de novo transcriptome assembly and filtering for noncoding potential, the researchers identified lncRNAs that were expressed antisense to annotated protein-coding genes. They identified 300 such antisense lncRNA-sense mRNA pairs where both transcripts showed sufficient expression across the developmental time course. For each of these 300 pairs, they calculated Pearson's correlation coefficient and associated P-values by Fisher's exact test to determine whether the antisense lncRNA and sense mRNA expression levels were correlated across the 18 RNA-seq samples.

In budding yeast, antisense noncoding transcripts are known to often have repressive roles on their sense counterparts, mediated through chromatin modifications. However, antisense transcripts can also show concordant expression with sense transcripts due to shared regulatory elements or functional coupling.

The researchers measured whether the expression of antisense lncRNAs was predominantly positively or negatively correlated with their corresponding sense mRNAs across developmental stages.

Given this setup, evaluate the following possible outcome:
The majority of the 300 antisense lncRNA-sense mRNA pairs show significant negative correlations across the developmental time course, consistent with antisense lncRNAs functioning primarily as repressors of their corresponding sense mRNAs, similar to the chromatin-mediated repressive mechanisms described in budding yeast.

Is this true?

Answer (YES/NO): NO